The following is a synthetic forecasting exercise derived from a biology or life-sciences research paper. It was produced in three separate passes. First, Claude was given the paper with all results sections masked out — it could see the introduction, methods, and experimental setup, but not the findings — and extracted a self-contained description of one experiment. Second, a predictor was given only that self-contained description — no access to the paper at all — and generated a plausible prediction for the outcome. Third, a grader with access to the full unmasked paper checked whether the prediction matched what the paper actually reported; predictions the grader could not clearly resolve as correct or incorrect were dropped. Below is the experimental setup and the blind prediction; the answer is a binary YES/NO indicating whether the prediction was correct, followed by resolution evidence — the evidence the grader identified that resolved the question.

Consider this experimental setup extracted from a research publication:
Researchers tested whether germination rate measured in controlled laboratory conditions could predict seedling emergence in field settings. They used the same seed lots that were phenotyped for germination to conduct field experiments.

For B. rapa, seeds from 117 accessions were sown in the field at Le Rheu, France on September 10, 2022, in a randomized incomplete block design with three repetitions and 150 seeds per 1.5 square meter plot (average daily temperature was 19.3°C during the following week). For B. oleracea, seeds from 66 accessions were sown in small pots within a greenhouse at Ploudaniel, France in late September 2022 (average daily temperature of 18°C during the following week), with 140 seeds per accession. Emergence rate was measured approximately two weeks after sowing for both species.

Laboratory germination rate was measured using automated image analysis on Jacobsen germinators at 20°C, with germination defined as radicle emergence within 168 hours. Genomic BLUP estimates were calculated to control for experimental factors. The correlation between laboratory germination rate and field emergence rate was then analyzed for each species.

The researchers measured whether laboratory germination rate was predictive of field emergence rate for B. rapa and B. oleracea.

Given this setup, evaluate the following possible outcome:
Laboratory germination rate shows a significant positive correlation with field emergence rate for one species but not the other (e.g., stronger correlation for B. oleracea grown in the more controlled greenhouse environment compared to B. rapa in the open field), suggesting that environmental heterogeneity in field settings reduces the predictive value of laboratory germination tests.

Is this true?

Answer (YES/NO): NO